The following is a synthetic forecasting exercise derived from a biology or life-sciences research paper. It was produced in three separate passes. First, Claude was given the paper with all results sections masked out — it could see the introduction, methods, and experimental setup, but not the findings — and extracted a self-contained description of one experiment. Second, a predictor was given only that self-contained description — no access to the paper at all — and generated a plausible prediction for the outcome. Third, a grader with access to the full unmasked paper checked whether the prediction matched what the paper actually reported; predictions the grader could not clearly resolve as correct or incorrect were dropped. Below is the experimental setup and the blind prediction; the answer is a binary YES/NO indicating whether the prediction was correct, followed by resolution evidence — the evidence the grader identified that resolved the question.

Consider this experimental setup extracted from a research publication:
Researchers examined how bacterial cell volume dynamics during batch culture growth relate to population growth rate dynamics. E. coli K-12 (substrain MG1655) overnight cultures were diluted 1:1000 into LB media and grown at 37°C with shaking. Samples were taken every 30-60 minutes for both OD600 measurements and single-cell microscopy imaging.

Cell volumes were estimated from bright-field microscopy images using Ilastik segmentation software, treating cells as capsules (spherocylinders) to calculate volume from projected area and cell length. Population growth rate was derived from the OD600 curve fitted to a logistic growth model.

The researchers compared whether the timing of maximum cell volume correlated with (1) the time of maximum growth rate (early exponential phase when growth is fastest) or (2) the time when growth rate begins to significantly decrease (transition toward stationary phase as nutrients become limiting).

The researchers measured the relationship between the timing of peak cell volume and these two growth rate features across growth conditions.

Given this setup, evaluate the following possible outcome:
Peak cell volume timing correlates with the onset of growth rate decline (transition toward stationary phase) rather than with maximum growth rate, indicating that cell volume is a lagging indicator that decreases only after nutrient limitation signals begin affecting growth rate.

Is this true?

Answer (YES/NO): YES